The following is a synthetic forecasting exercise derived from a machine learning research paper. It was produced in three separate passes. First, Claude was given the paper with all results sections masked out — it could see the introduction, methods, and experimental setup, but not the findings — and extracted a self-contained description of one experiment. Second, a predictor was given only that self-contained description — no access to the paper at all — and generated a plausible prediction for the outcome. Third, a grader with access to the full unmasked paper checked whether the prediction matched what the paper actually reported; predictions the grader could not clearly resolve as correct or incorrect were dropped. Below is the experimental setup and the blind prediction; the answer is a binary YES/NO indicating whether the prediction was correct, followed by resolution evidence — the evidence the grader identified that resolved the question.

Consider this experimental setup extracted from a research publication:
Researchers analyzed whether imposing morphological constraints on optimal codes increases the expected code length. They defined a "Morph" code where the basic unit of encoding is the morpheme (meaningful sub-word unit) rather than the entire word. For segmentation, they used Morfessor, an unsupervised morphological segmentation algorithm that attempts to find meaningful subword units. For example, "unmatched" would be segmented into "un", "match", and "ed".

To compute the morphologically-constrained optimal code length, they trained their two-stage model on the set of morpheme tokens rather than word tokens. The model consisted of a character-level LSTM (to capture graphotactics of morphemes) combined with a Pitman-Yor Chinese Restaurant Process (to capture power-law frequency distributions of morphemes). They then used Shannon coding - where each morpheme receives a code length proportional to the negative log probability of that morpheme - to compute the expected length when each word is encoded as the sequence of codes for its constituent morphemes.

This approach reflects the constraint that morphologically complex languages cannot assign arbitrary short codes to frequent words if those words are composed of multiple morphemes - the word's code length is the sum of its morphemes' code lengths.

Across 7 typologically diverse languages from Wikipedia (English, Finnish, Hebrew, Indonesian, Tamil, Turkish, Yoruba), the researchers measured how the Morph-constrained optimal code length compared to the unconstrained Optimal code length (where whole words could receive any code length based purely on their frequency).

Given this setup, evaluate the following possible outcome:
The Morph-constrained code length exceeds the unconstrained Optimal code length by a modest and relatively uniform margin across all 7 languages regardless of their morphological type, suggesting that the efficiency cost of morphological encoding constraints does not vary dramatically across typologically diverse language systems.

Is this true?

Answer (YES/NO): NO